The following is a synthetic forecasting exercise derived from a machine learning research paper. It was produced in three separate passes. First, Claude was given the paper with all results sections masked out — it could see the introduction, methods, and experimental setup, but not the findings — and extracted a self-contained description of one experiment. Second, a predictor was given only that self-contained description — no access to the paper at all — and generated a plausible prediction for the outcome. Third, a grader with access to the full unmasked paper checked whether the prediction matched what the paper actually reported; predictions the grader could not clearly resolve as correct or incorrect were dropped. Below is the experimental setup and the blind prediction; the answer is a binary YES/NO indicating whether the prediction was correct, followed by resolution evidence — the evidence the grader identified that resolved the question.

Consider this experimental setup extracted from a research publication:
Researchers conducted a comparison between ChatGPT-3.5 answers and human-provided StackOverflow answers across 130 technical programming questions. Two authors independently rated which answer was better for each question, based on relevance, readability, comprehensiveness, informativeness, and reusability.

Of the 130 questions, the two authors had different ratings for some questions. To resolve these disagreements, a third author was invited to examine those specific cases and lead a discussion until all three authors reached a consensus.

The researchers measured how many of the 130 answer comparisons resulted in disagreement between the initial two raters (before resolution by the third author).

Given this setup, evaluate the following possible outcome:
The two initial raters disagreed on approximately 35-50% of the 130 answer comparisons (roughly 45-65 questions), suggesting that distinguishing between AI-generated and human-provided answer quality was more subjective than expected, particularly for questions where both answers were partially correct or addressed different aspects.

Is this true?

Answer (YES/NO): NO